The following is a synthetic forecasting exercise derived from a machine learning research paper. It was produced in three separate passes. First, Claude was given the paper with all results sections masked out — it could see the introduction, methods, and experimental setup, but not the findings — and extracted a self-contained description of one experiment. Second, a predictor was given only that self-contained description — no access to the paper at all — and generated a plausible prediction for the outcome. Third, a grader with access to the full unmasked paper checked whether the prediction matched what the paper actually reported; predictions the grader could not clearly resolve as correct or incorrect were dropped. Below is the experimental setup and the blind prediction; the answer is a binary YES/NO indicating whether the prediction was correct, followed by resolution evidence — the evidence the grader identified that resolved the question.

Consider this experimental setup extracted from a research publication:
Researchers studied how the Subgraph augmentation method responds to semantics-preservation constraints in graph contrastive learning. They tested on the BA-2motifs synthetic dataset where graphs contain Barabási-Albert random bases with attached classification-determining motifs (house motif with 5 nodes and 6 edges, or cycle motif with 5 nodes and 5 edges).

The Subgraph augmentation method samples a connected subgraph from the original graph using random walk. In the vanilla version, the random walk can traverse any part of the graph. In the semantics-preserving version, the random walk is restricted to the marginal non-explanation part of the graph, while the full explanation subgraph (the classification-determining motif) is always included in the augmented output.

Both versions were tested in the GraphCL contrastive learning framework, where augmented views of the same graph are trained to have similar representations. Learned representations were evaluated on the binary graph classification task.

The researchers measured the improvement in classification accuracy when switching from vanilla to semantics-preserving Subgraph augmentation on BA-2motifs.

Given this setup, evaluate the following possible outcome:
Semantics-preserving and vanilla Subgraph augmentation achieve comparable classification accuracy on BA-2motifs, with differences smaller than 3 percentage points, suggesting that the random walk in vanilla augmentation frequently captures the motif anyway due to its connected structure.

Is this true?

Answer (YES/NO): YES